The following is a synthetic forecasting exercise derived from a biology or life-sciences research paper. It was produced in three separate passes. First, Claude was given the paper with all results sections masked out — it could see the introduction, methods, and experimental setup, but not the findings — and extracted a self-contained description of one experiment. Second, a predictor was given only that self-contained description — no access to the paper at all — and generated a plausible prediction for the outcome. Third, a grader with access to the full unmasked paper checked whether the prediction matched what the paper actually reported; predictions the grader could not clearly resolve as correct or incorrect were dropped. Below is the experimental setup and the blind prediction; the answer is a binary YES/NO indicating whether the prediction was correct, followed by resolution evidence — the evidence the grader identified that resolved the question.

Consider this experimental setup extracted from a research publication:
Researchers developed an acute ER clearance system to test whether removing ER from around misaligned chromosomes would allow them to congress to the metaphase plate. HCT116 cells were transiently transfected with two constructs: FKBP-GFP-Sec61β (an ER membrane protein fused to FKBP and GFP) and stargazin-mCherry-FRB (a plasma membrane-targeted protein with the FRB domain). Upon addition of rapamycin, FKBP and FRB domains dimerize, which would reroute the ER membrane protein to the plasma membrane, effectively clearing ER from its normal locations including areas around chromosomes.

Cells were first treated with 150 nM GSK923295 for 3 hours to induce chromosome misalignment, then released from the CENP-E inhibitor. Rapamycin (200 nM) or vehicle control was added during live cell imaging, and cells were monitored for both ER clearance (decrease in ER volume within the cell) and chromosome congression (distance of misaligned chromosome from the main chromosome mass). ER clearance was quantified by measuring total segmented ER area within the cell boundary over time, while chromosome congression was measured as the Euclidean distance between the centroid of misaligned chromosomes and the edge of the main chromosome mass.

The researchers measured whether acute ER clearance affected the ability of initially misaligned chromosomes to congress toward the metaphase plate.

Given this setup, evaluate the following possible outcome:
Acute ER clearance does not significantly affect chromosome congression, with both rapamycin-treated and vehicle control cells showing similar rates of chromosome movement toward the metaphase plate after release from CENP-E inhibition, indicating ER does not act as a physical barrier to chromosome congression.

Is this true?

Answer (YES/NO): NO